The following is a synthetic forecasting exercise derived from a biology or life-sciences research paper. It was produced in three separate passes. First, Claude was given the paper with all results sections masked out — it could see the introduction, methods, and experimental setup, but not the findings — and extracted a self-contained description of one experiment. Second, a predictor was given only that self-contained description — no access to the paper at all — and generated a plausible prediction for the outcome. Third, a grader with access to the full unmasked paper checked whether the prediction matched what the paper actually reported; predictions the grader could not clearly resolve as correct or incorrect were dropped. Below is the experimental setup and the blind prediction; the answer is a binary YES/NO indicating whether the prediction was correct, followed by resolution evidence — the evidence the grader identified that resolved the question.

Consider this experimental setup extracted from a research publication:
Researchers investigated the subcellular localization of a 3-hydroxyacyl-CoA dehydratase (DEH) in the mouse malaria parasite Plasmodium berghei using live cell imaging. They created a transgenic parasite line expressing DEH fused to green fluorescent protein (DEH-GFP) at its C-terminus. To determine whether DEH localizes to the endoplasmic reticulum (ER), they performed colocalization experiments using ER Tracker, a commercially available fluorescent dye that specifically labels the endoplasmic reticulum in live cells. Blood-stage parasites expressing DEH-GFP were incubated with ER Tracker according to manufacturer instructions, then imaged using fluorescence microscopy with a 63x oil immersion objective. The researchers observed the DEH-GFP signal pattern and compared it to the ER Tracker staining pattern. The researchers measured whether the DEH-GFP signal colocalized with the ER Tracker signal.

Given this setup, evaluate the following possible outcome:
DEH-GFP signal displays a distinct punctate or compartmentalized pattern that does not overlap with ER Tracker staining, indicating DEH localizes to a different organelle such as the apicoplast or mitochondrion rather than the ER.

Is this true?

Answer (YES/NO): NO